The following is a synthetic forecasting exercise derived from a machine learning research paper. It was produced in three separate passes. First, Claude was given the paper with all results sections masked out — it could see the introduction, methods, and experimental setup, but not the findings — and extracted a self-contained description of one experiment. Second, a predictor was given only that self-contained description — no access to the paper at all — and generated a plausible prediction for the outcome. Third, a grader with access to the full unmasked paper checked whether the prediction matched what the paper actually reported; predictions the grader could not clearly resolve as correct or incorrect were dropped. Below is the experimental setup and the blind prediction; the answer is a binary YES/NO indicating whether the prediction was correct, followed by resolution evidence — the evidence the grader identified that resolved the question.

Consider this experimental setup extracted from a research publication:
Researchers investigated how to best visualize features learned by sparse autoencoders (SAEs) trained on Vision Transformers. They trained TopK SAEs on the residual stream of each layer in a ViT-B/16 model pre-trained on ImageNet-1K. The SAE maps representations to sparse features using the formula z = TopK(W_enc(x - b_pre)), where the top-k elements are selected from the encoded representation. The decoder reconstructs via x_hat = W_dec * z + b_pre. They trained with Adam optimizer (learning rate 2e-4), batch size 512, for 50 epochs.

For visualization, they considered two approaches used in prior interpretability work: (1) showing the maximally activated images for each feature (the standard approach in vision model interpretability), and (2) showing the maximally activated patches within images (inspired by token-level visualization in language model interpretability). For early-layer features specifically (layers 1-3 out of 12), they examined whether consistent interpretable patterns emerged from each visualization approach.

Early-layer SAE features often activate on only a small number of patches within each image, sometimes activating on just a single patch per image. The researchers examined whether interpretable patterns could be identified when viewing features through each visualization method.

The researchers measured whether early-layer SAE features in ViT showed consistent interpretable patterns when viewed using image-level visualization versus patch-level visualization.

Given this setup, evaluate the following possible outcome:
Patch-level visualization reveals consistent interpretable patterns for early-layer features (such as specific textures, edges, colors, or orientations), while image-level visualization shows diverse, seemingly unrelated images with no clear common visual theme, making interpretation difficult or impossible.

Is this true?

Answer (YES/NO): YES